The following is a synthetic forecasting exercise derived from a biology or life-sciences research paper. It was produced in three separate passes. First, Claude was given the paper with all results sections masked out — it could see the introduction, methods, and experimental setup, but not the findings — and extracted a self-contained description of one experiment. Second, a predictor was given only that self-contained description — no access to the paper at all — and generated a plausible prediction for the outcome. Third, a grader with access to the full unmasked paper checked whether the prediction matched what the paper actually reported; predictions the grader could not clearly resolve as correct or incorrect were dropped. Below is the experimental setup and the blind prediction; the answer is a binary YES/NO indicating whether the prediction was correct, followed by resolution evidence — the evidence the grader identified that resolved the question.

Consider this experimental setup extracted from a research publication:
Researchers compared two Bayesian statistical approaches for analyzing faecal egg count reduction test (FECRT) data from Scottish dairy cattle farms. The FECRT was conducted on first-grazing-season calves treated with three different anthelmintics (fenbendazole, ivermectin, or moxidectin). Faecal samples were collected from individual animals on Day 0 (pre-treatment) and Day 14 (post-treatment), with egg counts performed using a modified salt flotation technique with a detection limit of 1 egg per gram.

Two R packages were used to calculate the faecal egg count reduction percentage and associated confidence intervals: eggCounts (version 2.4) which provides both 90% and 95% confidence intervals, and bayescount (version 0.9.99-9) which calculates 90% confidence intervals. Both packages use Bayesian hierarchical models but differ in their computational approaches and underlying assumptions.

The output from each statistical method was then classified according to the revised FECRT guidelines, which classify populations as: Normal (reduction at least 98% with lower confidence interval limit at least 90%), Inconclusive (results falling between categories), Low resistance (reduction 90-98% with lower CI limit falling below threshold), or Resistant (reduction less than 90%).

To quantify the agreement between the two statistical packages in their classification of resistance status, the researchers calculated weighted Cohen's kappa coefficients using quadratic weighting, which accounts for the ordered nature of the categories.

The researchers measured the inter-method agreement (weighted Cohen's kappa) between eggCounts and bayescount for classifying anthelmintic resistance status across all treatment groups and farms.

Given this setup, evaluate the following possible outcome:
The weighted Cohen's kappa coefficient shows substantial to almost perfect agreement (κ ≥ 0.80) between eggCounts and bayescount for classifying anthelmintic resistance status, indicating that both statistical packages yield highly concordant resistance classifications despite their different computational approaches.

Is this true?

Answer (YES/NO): NO